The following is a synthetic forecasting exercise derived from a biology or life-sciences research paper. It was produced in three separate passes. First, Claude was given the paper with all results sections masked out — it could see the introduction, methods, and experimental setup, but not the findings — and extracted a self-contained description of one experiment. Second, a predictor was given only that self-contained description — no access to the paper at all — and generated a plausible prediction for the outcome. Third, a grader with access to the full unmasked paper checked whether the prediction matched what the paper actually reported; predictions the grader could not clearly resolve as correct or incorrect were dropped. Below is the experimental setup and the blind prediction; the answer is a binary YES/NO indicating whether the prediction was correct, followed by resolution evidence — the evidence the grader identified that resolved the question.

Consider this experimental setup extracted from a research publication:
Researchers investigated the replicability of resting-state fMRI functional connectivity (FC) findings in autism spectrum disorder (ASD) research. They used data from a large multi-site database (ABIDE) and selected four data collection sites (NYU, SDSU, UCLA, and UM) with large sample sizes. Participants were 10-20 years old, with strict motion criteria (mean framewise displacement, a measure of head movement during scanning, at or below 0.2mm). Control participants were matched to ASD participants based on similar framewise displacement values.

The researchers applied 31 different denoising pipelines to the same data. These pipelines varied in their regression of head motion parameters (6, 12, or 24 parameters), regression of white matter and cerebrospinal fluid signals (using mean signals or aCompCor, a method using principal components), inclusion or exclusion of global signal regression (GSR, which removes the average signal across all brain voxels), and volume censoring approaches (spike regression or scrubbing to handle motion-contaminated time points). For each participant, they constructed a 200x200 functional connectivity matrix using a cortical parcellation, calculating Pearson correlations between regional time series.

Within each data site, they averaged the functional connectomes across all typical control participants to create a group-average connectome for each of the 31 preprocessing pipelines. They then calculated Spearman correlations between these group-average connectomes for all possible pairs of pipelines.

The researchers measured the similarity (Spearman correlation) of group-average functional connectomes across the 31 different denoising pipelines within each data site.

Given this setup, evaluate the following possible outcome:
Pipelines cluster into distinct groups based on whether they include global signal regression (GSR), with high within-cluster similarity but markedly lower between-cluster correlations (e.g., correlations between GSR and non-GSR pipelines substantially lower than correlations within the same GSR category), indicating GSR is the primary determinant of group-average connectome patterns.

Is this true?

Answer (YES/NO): YES